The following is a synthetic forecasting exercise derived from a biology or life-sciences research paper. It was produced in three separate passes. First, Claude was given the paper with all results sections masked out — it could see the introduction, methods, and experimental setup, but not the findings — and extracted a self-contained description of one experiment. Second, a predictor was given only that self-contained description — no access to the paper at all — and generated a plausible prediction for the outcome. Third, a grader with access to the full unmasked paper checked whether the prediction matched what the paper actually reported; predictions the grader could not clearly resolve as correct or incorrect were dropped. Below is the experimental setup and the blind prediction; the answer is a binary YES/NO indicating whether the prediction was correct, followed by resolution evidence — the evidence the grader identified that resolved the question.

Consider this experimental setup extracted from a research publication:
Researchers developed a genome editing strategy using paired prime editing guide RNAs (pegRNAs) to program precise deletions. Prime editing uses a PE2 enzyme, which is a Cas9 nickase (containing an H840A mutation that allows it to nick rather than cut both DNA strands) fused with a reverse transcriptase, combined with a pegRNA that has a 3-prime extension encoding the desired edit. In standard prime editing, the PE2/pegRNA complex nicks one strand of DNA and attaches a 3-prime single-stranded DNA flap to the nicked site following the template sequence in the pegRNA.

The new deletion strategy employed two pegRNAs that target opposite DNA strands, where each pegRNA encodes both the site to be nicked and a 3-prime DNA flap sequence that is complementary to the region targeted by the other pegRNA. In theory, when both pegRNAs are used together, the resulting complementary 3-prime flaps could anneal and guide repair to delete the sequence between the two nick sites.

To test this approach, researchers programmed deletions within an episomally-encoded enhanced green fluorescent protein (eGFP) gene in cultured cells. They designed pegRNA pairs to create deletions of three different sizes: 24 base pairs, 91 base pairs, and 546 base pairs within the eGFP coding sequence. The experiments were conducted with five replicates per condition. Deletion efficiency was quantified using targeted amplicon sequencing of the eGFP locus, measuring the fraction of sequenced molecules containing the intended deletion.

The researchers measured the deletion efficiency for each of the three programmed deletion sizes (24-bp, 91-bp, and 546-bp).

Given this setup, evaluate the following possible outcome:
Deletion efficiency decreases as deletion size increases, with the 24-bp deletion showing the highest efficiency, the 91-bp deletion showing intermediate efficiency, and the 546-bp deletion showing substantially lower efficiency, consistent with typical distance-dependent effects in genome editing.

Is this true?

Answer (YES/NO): NO